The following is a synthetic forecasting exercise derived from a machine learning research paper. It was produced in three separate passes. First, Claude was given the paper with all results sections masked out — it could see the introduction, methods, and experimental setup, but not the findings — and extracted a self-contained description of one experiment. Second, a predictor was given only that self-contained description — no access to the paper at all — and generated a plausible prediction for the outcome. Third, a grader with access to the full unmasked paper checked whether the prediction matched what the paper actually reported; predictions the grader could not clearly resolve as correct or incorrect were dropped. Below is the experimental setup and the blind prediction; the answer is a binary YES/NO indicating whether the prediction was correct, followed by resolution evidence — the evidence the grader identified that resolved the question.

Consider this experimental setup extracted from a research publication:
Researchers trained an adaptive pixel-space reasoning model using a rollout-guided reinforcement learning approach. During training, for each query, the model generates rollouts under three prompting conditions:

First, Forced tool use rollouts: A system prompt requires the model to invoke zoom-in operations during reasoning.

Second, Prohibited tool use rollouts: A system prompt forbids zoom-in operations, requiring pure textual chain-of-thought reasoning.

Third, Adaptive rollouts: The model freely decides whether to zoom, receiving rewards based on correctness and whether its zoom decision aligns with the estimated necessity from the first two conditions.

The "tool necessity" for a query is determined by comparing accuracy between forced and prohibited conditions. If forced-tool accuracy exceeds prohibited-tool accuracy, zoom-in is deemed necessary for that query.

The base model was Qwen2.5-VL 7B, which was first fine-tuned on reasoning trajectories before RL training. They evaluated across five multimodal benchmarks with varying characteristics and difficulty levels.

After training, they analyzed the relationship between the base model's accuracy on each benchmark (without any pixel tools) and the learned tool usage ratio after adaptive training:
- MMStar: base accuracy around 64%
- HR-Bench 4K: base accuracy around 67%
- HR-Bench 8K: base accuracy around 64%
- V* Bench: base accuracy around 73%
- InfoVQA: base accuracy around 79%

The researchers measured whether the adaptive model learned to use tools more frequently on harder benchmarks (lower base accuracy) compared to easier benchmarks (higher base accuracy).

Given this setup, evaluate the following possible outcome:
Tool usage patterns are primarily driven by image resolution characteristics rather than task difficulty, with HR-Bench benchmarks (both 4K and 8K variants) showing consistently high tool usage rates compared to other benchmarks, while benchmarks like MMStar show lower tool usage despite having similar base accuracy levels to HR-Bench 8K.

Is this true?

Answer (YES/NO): NO